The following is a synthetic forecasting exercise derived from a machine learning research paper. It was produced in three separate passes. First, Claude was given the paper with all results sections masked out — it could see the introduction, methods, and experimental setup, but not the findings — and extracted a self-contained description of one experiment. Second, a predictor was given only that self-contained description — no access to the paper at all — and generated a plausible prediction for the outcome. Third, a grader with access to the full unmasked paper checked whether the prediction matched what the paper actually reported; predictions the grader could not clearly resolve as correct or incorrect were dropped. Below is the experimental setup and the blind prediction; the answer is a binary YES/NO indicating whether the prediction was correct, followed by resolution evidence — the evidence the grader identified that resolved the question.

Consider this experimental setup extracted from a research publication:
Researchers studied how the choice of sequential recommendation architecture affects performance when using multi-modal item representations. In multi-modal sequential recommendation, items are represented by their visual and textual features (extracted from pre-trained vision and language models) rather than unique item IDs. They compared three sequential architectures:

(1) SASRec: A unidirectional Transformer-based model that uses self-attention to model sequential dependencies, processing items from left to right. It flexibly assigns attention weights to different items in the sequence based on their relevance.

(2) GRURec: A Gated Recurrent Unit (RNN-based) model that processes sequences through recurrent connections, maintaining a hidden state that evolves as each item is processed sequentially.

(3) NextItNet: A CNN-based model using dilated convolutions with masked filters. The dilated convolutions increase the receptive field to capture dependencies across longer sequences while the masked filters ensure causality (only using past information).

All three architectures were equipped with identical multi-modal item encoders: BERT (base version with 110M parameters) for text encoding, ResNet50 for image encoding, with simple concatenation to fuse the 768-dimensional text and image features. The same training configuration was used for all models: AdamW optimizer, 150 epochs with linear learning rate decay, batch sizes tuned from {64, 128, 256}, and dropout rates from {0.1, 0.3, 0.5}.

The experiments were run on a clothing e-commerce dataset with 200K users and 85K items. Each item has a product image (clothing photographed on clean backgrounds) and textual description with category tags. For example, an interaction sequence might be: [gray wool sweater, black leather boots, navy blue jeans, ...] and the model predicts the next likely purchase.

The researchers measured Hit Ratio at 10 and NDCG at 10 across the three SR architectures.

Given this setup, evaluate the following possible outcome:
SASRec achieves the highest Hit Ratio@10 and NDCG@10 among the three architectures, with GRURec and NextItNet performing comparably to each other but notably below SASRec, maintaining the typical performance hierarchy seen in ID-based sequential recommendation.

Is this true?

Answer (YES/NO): NO